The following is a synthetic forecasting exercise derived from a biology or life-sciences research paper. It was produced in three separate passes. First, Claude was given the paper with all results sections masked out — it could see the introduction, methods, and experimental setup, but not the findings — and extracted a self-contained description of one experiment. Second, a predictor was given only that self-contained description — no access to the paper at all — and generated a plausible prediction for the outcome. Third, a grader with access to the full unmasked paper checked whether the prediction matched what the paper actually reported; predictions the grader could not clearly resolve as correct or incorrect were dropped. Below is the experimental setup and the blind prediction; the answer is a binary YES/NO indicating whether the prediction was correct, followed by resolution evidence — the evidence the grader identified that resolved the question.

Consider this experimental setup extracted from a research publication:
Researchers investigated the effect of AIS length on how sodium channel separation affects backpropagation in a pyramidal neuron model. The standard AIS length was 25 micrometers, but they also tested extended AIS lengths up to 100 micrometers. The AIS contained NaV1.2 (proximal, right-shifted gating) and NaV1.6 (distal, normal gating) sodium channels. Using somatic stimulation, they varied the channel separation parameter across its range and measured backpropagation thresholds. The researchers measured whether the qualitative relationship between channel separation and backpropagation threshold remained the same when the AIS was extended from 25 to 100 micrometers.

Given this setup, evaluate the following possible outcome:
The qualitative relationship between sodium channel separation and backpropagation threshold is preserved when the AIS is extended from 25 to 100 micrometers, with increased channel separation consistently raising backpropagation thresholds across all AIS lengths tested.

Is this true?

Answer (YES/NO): NO